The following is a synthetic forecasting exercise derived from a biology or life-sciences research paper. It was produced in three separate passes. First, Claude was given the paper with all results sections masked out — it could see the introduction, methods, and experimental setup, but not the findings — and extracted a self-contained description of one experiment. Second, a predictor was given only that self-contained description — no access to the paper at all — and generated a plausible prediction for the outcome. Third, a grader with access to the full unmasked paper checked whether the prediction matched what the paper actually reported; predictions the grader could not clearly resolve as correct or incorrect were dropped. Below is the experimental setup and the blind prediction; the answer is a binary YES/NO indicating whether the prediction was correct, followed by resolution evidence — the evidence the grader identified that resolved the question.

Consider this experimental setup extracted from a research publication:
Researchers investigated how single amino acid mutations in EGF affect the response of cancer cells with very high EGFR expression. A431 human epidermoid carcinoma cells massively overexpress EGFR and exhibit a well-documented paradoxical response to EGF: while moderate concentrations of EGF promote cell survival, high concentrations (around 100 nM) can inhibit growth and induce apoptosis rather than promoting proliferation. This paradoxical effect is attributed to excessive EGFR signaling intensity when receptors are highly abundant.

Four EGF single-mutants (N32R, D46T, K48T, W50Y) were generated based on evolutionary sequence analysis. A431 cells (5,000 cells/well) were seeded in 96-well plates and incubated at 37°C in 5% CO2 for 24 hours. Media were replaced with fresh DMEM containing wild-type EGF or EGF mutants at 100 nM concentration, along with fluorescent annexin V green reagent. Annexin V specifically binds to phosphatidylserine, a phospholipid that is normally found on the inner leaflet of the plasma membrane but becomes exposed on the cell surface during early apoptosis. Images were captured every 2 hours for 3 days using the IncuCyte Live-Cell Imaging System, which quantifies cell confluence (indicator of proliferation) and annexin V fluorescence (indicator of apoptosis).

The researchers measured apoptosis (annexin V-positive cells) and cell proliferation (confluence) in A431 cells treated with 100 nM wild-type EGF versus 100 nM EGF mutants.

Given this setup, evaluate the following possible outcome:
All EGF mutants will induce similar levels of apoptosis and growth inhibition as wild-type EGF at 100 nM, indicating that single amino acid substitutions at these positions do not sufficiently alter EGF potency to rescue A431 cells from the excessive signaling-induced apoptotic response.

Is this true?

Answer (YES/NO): NO